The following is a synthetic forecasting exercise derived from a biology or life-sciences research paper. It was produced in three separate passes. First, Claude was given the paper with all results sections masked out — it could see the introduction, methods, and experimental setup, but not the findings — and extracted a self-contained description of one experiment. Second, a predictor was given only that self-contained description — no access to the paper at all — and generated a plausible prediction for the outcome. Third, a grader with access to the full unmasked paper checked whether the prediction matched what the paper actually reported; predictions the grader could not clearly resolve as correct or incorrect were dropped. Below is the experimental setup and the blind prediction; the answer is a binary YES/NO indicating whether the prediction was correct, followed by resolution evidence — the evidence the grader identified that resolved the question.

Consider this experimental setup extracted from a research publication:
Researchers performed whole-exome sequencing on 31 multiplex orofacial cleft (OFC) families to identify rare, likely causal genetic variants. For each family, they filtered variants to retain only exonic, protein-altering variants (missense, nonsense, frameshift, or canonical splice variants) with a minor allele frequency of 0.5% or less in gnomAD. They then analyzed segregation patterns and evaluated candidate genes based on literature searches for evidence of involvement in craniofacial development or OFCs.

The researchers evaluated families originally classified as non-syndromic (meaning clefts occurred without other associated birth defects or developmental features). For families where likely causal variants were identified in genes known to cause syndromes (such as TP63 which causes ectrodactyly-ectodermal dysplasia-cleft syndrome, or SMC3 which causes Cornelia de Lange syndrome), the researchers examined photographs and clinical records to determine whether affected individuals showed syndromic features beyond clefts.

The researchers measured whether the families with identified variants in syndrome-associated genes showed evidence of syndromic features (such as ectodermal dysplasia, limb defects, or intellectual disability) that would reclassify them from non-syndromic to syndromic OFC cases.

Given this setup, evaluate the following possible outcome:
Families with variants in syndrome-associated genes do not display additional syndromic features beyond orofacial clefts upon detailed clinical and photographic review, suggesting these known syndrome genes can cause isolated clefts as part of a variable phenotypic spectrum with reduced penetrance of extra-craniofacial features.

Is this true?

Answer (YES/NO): YES